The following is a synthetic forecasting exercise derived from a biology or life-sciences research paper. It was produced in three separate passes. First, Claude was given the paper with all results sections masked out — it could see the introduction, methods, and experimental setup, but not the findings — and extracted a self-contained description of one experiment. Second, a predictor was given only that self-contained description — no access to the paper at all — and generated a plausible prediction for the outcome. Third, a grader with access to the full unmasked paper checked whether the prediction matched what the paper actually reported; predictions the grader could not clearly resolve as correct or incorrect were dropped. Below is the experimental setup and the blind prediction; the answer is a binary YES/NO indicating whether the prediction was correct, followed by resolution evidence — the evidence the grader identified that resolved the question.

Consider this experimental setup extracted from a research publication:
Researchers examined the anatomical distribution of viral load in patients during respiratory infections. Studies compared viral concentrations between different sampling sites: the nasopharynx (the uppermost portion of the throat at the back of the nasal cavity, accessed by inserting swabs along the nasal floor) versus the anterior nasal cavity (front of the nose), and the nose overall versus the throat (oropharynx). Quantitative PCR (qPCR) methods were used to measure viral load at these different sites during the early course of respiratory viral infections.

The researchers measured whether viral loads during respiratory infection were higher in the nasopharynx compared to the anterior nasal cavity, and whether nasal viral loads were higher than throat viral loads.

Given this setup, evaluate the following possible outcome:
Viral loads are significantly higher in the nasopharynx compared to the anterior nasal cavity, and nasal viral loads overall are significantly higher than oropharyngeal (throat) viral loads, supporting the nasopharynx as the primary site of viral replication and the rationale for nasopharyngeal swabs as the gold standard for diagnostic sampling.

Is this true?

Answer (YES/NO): NO